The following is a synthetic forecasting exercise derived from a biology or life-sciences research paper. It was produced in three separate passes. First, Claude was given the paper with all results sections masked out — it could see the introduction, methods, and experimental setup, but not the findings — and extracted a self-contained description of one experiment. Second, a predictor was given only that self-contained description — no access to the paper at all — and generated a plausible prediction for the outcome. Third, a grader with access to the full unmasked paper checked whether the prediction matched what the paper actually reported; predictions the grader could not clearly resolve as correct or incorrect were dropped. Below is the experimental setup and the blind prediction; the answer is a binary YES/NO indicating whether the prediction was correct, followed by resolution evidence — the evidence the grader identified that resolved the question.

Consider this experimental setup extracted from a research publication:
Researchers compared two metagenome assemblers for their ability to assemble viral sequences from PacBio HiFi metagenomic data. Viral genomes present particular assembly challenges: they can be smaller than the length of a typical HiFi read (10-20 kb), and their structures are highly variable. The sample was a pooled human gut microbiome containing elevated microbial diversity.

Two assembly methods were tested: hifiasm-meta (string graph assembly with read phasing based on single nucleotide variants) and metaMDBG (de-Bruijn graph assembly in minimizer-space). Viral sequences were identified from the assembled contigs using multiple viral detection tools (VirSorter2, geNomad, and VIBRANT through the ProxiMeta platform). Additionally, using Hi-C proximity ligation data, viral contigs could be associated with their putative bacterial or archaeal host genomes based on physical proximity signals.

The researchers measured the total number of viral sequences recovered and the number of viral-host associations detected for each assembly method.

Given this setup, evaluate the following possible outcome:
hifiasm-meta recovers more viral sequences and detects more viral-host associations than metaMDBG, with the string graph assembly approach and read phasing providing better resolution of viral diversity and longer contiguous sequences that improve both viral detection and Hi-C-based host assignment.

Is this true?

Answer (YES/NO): NO